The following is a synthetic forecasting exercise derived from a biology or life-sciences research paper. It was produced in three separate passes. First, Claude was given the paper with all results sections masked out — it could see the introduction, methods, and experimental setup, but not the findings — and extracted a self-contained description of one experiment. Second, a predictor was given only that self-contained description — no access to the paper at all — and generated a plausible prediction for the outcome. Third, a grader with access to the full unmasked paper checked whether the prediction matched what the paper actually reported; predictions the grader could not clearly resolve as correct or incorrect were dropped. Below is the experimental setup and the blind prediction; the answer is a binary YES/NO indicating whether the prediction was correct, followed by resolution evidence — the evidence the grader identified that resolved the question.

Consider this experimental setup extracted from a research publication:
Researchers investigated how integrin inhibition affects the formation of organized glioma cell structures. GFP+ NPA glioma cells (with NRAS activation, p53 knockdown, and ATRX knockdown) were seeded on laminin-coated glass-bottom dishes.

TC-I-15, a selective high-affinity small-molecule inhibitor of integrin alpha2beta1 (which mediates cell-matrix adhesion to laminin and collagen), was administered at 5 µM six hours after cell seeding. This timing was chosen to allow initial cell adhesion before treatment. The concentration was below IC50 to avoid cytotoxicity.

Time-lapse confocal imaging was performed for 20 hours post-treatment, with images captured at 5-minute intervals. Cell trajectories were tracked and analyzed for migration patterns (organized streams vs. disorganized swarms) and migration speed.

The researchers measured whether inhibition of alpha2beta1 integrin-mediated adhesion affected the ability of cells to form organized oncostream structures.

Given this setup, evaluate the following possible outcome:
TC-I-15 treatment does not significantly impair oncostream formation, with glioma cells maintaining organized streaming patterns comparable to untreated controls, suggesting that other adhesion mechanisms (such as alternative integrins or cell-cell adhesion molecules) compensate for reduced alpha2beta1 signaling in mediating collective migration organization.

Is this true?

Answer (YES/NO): NO